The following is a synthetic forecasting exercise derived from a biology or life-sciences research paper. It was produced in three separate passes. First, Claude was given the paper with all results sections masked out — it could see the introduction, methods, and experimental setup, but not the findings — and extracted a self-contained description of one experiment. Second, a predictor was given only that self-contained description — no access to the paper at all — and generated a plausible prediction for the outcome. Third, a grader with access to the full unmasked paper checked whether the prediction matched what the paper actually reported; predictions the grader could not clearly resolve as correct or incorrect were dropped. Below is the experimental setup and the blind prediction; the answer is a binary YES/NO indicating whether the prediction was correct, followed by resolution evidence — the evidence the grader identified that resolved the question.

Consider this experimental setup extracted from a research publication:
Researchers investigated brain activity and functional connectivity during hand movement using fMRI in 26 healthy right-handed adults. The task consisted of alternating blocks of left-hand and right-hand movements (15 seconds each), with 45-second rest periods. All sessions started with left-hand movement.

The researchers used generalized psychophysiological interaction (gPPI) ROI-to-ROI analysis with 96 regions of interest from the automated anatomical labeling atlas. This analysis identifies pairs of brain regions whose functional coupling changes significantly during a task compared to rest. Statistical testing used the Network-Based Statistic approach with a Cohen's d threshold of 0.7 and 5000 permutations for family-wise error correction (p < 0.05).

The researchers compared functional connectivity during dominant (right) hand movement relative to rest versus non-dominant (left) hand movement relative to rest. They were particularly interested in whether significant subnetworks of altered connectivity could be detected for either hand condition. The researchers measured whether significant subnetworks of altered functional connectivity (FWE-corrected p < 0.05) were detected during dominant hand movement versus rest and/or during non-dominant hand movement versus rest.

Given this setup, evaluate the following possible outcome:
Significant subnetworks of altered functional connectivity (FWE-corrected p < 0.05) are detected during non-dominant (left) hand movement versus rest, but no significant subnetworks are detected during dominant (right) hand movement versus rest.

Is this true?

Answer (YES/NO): NO